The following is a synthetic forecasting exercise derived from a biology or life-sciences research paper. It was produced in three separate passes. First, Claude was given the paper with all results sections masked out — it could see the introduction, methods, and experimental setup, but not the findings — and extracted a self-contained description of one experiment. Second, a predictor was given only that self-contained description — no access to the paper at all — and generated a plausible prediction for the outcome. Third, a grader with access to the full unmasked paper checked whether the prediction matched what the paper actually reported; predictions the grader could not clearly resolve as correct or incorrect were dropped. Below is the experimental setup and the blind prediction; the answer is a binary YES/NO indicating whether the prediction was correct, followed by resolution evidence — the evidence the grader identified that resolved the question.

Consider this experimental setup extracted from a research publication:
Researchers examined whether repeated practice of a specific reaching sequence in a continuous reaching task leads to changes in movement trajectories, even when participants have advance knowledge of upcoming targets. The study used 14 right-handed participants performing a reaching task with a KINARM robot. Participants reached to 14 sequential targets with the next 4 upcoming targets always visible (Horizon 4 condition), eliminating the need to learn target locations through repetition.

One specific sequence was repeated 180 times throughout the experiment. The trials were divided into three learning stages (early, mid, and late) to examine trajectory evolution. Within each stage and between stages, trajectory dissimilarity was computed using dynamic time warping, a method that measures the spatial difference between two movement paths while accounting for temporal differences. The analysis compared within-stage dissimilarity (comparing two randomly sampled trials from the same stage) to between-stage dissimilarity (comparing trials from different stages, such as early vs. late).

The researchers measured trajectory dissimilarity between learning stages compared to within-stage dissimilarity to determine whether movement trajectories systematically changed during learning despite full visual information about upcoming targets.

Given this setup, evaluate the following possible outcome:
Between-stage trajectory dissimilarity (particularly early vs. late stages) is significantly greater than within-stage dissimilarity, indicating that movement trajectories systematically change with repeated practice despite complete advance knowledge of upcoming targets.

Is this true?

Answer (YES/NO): YES